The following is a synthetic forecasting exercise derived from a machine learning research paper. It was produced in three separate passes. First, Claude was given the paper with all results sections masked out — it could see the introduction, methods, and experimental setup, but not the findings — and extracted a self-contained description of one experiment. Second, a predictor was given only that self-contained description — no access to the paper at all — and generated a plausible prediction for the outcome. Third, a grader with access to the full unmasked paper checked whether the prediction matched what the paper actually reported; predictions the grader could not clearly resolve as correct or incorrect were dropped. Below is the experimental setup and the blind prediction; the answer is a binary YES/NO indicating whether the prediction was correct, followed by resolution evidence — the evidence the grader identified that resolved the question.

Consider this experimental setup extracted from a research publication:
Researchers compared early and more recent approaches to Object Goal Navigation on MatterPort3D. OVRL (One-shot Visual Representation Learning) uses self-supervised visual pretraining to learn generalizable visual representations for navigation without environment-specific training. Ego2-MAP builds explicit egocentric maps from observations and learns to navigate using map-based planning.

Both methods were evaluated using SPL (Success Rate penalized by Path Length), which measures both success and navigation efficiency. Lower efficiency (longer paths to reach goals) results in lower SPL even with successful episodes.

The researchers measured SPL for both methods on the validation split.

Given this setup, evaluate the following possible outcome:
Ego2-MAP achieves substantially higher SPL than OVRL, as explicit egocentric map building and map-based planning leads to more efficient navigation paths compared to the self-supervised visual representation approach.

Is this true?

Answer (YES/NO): YES